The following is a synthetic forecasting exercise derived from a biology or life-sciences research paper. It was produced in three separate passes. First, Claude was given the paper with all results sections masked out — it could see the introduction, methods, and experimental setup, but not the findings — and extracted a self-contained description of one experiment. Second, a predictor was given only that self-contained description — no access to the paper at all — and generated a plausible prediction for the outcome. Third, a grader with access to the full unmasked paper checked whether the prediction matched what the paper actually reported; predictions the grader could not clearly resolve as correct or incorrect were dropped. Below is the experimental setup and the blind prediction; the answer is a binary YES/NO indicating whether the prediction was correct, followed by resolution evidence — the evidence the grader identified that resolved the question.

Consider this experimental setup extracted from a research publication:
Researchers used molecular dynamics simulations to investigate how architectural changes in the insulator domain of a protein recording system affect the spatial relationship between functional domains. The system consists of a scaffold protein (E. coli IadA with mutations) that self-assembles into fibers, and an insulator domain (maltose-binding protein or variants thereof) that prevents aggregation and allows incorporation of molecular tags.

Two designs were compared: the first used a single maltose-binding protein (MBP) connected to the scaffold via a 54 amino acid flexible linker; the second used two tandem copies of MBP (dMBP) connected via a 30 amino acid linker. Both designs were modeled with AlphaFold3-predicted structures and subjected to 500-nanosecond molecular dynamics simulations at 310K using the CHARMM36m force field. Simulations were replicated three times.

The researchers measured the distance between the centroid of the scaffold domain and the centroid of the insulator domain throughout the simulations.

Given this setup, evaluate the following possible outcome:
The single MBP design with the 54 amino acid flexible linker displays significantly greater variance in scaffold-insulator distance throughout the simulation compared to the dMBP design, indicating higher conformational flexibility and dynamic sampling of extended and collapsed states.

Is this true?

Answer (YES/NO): NO